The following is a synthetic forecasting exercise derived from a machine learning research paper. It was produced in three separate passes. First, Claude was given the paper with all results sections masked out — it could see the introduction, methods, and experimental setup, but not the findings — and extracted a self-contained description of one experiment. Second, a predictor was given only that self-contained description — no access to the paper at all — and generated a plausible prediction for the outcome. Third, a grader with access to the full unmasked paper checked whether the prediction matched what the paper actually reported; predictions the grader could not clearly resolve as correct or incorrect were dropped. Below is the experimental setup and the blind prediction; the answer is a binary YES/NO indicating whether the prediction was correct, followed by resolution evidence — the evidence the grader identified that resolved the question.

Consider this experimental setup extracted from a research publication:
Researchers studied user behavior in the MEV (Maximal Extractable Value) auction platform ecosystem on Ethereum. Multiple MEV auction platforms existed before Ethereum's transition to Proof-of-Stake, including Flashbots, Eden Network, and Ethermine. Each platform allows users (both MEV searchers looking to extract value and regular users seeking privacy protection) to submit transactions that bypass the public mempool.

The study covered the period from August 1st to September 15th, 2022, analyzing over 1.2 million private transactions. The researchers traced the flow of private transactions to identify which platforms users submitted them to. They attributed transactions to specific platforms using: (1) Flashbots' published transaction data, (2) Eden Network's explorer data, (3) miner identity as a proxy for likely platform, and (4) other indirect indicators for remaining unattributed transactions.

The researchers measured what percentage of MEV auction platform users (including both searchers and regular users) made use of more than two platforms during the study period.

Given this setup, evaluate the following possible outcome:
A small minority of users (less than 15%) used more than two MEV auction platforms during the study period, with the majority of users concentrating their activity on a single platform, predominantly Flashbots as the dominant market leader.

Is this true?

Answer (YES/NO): NO